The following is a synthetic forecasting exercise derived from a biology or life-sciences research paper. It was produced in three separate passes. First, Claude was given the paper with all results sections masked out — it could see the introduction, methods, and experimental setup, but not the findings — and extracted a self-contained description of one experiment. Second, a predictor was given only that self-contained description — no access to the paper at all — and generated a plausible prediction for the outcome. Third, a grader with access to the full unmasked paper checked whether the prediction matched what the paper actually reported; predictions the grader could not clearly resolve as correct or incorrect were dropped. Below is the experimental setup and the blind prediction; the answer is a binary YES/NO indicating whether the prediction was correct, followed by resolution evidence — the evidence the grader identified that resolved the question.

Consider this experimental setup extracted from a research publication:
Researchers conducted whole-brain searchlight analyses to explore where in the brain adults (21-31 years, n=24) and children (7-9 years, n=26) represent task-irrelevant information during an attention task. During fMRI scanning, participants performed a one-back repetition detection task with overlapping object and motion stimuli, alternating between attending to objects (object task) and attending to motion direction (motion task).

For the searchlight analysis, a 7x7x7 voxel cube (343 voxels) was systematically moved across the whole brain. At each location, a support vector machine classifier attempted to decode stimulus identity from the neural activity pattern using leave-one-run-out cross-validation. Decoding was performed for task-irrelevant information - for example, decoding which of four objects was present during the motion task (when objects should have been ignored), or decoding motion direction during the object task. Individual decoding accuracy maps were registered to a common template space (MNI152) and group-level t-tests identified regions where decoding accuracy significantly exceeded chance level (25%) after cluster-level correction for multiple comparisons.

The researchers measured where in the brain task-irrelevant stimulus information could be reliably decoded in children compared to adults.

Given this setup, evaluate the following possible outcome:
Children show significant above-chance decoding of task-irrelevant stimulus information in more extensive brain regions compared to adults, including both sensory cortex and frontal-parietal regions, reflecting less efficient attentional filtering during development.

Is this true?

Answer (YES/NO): NO